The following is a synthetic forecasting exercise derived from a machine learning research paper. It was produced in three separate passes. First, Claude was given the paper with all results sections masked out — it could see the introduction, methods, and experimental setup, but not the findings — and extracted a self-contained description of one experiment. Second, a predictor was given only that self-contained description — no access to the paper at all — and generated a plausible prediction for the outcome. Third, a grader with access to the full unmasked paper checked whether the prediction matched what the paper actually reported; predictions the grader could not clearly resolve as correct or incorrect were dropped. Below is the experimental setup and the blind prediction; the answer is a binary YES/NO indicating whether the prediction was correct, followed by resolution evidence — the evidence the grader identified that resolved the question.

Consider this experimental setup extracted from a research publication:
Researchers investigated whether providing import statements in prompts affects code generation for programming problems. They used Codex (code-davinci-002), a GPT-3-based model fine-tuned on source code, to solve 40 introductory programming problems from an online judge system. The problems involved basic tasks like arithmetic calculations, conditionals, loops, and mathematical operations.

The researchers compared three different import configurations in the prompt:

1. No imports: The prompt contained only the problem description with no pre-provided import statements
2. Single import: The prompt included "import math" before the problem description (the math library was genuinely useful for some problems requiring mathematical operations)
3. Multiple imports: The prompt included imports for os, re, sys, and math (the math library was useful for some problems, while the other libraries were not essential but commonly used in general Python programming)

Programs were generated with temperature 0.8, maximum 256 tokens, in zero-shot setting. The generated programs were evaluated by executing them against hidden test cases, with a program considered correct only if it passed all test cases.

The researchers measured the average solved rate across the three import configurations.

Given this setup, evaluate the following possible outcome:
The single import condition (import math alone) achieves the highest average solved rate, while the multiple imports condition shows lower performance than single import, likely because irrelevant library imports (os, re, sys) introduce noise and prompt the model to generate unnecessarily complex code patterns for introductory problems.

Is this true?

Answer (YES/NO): NO